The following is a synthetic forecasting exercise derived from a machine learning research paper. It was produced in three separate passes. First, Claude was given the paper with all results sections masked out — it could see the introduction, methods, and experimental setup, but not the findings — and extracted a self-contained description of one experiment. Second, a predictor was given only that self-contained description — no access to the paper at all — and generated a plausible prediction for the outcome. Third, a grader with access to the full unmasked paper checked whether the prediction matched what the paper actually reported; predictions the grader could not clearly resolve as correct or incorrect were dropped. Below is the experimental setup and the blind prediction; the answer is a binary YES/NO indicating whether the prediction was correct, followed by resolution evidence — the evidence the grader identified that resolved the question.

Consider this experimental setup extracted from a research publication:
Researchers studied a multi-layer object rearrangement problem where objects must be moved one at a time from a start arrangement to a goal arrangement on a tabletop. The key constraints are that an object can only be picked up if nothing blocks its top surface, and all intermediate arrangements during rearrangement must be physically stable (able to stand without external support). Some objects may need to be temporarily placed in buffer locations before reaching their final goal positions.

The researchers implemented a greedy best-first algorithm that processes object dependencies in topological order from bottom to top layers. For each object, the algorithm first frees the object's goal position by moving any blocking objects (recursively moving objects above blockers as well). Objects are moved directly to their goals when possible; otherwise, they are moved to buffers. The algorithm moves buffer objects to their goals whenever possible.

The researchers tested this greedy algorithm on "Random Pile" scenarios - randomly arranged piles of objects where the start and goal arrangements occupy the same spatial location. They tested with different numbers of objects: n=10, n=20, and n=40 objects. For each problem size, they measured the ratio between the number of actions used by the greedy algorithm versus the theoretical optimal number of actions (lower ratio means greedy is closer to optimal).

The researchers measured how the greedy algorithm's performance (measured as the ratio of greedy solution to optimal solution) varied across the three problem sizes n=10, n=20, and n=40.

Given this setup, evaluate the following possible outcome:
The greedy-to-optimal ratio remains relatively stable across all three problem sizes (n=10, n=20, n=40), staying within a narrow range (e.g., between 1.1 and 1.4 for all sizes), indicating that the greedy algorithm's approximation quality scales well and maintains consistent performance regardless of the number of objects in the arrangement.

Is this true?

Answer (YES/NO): NO